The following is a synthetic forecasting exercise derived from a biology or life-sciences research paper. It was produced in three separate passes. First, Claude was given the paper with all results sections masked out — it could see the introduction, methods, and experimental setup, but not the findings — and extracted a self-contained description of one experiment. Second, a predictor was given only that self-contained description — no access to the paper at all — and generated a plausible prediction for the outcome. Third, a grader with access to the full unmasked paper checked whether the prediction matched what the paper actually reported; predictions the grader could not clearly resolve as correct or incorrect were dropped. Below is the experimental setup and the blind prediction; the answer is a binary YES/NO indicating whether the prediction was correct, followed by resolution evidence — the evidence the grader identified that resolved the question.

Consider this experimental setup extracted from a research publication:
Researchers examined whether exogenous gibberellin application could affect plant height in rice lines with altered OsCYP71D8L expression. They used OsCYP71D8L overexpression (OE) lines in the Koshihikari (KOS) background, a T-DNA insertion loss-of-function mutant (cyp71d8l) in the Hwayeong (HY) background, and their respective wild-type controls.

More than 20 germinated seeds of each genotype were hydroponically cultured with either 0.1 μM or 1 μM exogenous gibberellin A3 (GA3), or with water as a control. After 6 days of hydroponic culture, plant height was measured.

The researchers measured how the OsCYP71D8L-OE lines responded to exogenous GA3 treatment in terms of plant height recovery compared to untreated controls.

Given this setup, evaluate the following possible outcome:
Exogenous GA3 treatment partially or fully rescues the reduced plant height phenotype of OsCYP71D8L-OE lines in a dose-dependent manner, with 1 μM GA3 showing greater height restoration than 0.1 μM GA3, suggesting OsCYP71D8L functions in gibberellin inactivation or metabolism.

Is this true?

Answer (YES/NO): NO